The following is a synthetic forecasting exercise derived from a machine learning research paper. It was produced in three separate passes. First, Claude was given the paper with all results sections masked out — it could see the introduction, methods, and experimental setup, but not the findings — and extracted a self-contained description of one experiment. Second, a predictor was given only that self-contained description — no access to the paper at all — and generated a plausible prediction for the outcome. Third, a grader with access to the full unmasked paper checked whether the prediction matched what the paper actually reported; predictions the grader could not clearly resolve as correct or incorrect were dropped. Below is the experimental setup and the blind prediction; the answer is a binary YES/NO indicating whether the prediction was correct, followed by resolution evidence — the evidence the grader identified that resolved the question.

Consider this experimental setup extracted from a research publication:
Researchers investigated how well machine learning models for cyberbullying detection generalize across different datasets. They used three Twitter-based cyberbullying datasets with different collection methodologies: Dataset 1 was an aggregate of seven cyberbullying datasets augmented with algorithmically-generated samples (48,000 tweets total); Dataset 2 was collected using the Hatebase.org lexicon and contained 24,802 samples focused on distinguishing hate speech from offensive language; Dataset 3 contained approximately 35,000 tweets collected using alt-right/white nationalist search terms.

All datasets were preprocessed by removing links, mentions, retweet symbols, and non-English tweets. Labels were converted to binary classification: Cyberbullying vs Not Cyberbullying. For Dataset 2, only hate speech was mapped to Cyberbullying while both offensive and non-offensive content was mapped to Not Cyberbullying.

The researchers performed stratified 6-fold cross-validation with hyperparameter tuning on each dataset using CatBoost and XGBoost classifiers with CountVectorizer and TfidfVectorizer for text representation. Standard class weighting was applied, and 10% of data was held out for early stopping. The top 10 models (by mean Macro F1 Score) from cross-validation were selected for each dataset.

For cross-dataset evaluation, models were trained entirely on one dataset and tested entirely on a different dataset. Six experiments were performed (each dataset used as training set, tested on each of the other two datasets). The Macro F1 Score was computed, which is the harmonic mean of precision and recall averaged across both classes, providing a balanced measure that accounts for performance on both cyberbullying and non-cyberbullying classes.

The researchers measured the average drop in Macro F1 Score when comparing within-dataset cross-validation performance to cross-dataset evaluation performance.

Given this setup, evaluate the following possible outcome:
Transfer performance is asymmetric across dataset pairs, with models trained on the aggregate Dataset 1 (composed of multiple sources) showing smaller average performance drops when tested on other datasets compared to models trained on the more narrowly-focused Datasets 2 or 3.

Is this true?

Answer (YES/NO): NO